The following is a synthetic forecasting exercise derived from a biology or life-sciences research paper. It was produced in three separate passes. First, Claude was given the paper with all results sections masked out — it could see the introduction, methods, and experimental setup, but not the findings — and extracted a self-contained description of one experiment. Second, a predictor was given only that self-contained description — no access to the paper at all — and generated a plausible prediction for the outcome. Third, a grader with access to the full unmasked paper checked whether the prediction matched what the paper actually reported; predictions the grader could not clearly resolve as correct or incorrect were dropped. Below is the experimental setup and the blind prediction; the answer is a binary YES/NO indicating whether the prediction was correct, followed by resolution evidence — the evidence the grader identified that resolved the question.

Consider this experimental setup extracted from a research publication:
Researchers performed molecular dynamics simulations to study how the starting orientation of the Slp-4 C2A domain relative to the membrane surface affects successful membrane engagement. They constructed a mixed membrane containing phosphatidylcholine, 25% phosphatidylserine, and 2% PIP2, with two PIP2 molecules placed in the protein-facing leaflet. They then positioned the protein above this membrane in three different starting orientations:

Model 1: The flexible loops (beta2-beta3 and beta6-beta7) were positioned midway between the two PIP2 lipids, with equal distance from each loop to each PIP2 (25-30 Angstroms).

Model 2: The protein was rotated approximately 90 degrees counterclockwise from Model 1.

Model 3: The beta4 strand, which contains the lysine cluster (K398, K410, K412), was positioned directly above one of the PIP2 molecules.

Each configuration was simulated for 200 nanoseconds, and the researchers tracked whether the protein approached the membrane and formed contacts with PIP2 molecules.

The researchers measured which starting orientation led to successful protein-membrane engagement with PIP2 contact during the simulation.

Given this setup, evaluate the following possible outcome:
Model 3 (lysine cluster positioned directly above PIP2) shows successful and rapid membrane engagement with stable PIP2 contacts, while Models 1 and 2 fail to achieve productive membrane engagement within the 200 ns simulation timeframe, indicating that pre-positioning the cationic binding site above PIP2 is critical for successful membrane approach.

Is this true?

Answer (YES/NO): NO